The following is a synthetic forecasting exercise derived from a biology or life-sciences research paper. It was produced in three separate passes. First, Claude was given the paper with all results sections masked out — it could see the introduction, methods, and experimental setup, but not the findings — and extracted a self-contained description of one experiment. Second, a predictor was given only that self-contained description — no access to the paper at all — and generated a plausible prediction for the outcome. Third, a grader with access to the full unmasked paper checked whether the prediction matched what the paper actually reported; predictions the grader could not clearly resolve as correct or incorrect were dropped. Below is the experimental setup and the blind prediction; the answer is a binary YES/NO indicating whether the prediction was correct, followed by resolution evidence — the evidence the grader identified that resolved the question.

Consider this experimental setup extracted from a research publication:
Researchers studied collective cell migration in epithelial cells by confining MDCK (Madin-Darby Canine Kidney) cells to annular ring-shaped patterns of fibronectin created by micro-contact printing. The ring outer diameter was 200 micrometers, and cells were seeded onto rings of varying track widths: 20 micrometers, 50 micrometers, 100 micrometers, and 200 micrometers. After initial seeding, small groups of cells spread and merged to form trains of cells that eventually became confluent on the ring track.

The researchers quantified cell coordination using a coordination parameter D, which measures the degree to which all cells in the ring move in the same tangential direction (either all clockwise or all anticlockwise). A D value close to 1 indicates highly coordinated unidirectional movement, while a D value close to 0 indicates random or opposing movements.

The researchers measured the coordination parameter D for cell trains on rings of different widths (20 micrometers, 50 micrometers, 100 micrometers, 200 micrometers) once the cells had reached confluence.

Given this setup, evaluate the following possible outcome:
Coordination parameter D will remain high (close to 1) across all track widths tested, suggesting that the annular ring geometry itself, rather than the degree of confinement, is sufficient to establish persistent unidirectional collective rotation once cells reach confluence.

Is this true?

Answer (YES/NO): YES